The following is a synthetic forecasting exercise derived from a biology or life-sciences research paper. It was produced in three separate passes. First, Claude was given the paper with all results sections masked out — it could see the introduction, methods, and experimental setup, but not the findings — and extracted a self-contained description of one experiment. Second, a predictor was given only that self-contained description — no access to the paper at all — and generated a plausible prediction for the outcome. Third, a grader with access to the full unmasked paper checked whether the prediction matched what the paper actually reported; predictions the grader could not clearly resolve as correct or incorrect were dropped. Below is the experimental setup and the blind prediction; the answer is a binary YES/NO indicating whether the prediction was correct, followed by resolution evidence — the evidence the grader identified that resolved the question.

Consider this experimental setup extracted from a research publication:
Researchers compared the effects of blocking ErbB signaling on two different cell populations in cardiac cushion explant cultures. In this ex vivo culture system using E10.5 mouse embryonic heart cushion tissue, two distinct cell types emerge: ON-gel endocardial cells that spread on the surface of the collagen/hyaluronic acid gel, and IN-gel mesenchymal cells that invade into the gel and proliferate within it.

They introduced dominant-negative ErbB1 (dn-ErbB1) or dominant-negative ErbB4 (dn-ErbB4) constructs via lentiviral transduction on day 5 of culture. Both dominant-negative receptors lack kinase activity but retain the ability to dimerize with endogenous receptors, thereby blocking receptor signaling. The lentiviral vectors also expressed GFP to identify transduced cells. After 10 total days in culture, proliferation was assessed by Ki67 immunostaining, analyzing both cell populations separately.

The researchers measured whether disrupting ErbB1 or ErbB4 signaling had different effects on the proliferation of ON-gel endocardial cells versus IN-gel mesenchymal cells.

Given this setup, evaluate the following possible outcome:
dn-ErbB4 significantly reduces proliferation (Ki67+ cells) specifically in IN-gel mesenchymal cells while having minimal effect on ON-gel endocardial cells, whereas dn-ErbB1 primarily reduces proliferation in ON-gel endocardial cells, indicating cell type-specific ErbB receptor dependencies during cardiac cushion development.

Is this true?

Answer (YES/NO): NO